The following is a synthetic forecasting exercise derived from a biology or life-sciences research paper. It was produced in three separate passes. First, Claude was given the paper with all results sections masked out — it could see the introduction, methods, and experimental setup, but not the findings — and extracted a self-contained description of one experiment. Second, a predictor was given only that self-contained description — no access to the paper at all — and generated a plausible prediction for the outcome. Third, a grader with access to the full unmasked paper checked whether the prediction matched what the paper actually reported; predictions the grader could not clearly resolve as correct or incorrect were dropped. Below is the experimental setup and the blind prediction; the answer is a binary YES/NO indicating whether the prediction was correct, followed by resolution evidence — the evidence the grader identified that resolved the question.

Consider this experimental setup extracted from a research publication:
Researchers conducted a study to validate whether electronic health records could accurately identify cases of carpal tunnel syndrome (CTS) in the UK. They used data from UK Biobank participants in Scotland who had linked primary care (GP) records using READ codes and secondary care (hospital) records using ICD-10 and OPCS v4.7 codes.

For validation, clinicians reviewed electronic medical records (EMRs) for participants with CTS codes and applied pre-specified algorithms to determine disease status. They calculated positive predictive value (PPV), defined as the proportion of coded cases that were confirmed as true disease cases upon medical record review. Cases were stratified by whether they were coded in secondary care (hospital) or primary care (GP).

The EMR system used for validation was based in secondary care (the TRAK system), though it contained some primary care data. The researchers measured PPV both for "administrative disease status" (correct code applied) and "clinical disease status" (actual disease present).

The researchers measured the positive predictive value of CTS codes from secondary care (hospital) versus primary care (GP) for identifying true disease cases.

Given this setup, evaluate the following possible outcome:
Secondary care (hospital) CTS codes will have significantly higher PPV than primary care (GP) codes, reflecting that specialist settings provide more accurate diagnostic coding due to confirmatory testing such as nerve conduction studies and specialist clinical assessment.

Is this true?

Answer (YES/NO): YES